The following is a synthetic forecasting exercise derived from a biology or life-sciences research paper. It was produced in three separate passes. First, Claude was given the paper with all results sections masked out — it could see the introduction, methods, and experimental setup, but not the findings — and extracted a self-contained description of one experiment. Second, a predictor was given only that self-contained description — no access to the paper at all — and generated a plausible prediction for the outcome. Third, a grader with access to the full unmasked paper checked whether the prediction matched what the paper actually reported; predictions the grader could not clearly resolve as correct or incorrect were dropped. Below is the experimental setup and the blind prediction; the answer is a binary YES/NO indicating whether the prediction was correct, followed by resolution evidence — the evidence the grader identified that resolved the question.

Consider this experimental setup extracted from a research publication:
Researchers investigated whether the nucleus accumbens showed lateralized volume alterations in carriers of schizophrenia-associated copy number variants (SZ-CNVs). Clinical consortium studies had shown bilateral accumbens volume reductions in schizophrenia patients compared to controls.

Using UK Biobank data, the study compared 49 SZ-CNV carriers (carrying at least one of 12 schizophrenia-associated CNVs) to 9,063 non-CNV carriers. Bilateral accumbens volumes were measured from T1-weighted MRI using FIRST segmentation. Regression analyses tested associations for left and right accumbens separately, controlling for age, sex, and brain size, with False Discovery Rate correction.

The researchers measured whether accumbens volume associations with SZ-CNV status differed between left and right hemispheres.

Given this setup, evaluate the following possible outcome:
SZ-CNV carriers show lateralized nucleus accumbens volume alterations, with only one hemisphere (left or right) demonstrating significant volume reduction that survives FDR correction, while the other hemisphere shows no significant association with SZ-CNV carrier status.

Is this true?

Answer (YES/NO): YES